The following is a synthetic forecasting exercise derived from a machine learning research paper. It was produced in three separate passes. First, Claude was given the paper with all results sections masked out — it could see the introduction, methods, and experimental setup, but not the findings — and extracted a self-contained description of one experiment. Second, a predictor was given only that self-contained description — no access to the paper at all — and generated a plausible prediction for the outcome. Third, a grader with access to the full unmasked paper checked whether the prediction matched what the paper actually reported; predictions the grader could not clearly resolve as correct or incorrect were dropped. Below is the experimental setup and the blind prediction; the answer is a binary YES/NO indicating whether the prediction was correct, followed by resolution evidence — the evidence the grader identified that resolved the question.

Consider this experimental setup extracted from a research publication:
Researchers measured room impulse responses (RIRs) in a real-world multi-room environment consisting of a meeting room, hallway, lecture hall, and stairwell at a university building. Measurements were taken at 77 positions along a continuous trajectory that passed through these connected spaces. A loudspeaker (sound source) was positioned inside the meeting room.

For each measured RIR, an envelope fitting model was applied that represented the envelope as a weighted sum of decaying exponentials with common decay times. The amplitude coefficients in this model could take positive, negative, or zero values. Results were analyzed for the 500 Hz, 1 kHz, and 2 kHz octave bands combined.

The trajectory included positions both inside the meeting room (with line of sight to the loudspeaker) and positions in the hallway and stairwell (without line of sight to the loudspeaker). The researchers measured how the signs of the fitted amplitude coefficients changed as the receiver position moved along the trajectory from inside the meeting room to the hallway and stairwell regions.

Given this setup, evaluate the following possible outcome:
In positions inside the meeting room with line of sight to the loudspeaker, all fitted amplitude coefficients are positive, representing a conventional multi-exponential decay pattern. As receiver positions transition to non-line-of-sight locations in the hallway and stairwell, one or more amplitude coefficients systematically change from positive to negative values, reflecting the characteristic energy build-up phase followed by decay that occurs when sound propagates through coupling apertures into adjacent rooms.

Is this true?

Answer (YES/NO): NO